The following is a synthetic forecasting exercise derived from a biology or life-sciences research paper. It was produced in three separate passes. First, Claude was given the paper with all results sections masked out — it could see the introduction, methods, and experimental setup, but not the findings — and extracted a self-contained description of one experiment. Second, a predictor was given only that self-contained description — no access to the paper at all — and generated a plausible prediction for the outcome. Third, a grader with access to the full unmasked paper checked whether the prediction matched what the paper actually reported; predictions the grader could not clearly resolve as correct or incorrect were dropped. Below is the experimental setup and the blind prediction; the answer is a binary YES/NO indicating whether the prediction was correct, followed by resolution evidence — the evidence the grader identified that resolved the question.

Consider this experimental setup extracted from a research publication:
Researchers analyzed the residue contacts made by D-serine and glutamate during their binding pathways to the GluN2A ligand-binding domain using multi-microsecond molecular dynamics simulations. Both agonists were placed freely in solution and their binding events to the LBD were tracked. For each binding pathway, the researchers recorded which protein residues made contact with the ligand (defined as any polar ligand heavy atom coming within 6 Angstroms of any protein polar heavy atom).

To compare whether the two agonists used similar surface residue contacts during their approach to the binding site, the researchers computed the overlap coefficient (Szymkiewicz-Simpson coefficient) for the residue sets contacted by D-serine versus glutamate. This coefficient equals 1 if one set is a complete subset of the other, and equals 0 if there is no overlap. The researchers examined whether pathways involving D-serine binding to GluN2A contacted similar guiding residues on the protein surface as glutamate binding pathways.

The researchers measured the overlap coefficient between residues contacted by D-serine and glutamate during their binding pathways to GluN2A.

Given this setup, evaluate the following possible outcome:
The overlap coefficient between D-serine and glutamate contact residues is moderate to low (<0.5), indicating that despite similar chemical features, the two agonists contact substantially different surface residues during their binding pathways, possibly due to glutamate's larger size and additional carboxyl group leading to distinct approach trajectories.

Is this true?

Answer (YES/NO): NO